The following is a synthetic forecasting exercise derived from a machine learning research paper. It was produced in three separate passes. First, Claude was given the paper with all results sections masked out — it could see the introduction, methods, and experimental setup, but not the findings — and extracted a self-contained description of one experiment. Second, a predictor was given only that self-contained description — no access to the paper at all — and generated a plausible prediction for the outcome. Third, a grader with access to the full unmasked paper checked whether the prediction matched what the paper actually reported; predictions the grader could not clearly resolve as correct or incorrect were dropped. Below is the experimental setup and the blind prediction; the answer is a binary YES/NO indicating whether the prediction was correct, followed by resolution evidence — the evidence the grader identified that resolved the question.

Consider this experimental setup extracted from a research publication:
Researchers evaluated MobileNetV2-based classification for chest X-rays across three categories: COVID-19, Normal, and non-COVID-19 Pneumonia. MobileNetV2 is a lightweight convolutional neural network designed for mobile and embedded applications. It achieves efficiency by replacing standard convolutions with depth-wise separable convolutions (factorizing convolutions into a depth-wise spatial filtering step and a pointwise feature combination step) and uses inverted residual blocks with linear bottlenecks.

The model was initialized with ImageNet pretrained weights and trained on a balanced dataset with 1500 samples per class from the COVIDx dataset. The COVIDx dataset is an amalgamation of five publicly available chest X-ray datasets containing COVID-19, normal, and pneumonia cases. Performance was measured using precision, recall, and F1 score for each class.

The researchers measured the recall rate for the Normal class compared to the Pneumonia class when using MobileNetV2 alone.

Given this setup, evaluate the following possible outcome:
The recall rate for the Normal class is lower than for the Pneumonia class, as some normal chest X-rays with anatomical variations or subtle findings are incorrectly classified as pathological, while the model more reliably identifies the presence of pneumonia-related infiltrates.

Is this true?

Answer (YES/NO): YES